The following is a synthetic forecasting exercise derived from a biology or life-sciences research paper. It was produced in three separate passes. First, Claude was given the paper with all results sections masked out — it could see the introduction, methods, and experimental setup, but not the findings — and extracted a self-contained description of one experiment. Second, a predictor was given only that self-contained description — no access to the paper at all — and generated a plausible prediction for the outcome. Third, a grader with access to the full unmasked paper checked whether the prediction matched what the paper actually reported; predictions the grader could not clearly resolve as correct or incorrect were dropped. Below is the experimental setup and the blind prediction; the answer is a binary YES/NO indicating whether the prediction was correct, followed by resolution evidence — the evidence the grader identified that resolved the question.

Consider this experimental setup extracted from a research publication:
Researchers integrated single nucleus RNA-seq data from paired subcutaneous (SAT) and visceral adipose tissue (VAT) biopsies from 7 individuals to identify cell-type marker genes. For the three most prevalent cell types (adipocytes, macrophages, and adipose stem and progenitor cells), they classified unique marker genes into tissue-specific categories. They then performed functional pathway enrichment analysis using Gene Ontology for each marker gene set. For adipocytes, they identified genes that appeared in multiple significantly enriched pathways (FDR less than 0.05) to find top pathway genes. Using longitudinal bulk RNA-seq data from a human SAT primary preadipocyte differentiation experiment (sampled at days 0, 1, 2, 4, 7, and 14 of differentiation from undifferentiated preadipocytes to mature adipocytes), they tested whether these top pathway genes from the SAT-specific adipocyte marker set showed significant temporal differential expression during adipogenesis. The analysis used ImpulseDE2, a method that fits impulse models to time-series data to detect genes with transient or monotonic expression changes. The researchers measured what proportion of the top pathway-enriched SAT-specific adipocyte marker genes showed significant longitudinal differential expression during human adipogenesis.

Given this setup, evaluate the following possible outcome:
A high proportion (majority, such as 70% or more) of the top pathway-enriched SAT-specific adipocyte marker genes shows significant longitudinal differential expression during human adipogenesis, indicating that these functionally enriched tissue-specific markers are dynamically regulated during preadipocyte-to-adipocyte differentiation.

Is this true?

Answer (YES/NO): YES